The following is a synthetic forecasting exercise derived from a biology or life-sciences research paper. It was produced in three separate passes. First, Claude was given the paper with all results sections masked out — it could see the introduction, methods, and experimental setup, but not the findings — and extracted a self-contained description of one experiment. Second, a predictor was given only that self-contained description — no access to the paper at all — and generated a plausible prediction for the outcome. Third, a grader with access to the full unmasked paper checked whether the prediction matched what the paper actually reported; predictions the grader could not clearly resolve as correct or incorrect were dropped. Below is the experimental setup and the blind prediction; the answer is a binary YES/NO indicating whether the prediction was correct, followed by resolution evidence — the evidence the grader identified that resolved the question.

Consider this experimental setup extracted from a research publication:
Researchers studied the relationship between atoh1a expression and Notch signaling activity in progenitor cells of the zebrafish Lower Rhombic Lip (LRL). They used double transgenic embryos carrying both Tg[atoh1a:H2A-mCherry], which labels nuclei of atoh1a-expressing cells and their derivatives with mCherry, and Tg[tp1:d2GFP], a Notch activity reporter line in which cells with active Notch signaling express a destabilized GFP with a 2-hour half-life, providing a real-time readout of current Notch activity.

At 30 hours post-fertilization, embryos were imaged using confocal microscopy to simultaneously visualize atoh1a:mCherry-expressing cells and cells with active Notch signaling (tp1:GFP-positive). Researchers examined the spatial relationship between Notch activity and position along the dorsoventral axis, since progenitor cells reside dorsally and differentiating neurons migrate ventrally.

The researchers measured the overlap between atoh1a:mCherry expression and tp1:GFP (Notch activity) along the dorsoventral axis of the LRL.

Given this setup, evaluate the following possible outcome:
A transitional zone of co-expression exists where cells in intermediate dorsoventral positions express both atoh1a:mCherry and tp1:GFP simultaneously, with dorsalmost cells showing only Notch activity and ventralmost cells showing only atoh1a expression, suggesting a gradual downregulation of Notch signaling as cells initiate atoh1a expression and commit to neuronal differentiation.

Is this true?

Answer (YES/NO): NO